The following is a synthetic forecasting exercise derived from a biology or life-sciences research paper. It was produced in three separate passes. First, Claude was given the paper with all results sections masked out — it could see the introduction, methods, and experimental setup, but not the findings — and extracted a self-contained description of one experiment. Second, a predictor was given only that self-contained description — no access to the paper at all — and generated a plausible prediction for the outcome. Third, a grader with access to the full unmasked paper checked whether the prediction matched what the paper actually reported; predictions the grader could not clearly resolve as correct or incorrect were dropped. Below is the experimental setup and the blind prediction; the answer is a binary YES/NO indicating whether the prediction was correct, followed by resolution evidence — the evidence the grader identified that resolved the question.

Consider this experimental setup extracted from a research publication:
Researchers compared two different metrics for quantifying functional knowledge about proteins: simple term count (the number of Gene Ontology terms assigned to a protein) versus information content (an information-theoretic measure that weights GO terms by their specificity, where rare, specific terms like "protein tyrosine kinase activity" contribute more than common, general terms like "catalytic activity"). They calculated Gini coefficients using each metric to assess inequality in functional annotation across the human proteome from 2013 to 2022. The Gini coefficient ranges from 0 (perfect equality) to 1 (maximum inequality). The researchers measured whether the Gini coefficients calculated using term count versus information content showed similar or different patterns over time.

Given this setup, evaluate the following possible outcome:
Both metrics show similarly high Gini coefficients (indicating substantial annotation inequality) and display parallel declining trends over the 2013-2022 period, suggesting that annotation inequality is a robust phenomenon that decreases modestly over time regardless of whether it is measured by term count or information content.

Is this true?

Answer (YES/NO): NO